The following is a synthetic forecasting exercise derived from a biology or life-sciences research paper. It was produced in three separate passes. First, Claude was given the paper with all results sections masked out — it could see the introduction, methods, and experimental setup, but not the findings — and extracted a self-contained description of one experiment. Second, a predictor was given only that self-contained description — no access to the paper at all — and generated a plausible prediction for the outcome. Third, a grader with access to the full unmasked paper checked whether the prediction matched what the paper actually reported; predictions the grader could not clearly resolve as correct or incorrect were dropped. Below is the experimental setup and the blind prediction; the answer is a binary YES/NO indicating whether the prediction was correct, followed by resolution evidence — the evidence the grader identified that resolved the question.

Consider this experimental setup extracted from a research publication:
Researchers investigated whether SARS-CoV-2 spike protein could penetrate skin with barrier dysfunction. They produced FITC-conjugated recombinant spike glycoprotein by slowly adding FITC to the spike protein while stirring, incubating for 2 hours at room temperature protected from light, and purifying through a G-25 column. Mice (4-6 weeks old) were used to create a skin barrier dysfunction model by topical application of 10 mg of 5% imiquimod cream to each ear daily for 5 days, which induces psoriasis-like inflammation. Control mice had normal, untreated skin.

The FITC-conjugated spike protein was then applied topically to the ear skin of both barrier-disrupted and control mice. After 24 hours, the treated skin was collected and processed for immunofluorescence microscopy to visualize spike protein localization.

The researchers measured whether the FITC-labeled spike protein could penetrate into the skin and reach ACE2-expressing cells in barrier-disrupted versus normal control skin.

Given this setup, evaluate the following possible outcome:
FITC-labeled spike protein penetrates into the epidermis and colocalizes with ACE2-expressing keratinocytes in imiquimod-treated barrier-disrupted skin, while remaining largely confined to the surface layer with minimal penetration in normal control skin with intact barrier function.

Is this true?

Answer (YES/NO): NO